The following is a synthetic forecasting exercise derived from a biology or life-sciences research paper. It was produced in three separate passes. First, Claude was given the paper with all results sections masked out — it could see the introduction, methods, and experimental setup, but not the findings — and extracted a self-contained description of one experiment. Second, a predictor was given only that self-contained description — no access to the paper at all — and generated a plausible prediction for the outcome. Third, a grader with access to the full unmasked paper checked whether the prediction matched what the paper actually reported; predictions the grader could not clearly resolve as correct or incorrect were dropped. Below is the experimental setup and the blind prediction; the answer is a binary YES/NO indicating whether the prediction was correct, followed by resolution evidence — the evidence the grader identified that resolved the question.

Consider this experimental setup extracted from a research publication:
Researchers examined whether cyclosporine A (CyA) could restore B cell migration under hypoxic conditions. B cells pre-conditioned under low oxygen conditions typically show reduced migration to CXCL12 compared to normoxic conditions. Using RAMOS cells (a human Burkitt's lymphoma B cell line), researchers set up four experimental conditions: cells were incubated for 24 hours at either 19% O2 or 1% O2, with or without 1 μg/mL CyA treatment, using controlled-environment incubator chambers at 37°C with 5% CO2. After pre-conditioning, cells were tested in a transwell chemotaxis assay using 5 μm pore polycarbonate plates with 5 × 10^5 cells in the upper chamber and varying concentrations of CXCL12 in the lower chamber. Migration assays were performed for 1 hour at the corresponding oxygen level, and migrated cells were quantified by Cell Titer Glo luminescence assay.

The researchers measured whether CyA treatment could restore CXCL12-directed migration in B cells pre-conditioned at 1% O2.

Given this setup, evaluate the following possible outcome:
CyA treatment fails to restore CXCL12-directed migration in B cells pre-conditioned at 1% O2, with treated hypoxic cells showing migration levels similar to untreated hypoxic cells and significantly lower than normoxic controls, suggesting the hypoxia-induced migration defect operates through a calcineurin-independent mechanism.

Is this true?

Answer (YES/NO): NO